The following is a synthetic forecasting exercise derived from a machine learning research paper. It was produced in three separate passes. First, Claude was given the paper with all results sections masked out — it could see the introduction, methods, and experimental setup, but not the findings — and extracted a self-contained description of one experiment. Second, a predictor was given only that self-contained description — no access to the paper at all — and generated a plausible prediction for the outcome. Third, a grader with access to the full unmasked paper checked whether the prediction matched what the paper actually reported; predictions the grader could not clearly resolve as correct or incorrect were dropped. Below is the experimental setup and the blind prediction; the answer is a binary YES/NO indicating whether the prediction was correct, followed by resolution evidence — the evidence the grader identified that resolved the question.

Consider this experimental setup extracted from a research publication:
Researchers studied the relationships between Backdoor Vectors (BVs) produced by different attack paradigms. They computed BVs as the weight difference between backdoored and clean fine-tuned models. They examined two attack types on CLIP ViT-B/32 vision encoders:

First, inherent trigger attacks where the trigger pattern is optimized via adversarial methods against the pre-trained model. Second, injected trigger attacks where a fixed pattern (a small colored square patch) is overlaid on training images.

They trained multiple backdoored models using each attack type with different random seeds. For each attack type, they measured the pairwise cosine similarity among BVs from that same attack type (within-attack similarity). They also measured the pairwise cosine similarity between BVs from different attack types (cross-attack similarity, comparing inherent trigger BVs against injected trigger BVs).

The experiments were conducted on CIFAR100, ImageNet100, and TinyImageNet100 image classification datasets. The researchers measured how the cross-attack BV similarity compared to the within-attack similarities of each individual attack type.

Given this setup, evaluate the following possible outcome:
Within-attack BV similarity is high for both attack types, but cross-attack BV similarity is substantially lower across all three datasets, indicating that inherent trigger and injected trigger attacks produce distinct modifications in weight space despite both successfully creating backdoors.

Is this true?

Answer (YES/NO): NO